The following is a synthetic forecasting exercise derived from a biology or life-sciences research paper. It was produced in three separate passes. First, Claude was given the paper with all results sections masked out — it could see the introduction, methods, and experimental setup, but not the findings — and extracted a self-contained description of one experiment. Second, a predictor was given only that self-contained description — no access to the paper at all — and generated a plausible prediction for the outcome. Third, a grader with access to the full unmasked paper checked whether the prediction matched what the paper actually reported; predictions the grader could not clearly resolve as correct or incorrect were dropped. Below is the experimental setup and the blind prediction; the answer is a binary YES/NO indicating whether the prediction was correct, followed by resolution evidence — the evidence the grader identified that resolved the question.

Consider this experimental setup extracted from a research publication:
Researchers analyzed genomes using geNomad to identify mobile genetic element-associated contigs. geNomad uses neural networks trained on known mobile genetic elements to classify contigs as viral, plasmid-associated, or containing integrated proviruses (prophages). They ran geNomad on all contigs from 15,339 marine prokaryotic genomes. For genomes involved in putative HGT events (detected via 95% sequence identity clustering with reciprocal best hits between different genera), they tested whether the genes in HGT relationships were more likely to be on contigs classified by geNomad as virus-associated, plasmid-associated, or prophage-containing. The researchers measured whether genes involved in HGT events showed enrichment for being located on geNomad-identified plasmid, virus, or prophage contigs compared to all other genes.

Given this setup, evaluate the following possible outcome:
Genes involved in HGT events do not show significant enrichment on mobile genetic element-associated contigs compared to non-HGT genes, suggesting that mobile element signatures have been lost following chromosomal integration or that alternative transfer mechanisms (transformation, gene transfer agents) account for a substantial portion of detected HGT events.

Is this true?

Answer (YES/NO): NO